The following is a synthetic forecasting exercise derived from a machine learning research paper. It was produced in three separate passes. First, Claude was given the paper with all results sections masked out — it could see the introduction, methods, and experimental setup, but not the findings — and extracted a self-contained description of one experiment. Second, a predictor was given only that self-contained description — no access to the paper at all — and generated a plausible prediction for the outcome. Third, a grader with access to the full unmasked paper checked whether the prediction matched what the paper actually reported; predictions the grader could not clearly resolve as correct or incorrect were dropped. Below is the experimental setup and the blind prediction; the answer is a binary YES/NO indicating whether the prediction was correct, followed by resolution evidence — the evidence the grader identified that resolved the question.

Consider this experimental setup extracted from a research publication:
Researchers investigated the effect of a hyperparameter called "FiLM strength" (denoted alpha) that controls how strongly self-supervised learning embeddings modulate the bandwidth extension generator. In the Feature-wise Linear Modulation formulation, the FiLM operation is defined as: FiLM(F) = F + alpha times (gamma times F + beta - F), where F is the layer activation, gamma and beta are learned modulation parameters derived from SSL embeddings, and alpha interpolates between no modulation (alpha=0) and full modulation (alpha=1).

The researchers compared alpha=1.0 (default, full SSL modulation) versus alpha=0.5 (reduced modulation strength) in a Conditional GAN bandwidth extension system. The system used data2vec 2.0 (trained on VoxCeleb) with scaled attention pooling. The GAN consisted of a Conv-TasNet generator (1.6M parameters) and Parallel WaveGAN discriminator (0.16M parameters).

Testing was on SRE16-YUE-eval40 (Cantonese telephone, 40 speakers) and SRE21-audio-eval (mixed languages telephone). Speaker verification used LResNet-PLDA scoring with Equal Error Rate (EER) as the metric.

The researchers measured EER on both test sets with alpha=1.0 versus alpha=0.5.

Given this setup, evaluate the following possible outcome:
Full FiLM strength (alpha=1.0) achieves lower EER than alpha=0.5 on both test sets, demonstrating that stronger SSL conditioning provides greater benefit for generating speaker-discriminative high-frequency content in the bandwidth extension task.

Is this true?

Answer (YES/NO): NO